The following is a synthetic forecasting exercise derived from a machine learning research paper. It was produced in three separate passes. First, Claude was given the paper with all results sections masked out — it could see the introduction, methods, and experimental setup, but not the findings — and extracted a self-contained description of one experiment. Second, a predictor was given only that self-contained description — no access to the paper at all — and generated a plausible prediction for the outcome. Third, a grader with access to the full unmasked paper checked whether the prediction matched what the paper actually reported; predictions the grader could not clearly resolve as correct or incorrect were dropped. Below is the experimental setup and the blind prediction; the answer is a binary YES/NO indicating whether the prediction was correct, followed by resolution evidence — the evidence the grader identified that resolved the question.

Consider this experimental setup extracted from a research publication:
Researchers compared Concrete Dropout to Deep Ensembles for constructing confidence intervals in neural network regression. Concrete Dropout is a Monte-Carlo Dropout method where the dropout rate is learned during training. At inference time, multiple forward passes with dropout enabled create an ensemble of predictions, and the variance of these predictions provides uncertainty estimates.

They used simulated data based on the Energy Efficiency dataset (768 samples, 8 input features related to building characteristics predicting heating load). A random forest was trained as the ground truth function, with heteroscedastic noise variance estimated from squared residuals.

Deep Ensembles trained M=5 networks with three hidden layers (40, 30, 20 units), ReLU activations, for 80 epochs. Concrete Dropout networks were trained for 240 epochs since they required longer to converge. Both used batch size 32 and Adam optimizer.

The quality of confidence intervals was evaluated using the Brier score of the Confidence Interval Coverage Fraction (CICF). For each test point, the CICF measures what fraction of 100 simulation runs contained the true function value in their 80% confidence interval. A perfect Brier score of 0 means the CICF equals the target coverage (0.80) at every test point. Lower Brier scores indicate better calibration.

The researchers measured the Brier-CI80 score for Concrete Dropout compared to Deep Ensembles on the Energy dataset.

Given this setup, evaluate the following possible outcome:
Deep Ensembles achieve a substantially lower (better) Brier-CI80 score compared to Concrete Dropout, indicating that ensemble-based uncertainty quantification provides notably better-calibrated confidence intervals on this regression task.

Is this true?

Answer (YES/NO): NO